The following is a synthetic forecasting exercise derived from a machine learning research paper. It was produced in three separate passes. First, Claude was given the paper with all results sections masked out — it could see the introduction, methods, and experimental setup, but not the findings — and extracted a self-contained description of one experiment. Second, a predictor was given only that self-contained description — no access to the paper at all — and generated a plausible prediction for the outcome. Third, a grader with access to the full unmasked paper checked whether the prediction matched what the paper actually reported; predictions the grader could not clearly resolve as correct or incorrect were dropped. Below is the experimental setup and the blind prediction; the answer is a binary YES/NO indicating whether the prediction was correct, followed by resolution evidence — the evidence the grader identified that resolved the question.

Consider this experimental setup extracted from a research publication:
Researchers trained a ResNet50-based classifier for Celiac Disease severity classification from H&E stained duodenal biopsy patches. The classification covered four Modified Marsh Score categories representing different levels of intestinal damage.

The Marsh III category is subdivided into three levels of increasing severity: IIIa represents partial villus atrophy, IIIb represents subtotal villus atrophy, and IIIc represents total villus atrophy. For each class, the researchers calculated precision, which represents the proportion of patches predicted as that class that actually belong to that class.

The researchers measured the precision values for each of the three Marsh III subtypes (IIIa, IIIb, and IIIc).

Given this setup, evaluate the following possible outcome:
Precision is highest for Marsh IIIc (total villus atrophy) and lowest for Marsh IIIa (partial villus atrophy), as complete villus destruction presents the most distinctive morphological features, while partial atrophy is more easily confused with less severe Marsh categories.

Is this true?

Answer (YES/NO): NO